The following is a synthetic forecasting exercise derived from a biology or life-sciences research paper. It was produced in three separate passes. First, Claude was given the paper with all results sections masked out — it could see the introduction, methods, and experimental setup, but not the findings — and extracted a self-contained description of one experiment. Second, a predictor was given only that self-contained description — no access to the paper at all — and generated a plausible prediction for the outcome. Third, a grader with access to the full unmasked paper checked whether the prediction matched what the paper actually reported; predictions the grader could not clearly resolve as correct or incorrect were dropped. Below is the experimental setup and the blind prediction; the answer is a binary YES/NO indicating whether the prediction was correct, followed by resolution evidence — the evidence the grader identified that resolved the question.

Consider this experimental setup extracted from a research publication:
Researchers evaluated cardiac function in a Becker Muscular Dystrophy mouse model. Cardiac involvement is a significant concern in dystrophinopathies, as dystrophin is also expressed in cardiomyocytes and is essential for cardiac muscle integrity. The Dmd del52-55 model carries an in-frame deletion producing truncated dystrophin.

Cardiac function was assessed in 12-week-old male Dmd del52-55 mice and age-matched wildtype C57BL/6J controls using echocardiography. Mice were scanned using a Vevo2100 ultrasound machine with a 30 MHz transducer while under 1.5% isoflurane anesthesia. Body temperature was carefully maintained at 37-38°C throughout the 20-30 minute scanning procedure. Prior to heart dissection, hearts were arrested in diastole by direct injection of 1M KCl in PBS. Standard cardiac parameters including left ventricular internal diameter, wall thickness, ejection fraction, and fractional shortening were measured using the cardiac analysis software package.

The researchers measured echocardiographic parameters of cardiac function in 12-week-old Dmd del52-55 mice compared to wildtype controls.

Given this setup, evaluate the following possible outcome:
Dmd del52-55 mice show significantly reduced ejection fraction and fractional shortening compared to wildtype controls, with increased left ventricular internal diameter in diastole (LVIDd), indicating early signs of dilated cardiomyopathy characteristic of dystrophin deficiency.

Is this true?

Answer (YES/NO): NO